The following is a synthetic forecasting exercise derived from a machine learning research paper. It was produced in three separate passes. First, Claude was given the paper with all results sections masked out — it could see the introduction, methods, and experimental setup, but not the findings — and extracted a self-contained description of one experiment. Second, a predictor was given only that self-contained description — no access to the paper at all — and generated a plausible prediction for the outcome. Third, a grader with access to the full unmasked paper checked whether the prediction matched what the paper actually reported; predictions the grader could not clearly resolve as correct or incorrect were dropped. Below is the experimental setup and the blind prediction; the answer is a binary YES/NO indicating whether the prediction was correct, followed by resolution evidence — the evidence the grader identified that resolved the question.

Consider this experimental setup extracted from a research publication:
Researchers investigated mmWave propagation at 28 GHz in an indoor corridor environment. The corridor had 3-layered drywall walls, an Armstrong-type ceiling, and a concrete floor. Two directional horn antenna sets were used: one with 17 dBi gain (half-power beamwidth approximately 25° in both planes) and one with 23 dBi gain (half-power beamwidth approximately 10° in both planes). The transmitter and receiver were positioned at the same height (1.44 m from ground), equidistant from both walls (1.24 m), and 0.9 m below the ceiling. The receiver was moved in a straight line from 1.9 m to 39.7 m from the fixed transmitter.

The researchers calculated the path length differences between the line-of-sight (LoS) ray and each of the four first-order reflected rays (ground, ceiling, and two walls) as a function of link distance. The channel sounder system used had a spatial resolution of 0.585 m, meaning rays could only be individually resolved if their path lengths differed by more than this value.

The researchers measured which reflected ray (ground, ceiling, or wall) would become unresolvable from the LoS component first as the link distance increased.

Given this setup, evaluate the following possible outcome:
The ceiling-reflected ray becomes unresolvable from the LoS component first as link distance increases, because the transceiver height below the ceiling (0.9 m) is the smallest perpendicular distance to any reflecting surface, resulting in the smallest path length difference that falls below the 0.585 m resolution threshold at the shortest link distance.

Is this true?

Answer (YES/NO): YES